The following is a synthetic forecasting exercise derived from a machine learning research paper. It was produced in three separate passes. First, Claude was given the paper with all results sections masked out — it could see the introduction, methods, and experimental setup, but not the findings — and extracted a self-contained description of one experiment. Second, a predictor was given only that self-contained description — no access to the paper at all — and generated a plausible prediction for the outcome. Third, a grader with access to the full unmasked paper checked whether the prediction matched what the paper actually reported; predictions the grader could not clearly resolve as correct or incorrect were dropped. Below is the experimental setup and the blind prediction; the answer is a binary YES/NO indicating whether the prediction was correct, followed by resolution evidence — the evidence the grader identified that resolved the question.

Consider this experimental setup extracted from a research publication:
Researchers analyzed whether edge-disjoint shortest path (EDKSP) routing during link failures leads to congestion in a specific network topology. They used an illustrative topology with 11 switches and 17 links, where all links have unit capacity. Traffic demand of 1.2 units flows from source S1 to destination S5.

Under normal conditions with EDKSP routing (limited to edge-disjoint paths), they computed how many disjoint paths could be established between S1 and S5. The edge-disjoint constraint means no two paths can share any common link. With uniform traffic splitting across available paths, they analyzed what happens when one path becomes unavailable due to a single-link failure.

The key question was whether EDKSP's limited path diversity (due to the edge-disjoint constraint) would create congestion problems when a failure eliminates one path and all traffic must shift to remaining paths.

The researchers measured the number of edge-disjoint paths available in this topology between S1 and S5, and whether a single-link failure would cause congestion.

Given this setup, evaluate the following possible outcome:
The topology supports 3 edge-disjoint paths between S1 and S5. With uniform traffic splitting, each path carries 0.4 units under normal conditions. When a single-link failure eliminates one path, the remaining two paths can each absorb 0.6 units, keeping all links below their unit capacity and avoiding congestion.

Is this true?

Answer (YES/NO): NO